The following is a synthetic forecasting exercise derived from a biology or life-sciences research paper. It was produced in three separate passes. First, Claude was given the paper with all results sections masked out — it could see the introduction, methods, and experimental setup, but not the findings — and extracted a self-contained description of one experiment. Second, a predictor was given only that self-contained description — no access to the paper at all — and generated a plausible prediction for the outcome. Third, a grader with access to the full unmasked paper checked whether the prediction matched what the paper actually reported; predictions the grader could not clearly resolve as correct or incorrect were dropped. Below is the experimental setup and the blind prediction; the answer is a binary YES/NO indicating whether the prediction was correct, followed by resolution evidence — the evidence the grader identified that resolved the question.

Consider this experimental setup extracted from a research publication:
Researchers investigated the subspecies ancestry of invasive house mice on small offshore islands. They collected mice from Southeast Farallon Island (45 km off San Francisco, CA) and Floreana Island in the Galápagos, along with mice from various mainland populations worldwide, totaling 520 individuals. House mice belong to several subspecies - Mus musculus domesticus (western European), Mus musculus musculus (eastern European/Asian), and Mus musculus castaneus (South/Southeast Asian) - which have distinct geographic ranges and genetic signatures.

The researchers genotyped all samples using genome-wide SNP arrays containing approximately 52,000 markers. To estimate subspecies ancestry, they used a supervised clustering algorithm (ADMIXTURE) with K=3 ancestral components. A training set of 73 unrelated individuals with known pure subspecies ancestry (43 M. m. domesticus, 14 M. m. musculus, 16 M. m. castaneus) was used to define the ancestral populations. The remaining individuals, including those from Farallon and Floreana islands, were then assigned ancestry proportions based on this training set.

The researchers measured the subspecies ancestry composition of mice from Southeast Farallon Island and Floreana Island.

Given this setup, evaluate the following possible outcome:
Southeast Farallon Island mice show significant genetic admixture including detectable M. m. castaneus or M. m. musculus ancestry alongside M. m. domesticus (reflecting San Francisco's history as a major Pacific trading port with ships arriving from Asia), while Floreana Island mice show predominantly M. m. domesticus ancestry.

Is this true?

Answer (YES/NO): NO